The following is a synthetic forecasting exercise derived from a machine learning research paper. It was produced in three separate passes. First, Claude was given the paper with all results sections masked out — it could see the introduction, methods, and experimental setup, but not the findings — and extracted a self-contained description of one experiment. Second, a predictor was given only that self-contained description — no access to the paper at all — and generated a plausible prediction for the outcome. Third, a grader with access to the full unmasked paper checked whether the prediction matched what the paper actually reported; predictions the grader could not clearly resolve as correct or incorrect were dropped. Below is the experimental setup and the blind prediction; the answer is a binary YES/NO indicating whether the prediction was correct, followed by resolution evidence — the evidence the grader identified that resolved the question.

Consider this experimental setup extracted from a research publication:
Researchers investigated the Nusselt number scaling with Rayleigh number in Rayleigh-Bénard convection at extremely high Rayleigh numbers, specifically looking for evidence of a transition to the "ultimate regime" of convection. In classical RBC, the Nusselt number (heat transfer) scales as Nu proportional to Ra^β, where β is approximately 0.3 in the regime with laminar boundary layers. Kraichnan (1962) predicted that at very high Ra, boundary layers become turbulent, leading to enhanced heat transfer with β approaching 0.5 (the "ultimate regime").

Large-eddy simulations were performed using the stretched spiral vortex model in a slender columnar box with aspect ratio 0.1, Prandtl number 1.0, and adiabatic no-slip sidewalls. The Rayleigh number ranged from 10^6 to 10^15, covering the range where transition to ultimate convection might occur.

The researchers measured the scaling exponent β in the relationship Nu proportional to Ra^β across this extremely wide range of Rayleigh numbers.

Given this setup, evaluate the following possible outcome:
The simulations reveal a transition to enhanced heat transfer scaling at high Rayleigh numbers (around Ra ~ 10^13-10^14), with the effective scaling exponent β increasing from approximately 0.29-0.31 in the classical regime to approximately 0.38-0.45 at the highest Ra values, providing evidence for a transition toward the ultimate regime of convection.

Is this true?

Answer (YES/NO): NO